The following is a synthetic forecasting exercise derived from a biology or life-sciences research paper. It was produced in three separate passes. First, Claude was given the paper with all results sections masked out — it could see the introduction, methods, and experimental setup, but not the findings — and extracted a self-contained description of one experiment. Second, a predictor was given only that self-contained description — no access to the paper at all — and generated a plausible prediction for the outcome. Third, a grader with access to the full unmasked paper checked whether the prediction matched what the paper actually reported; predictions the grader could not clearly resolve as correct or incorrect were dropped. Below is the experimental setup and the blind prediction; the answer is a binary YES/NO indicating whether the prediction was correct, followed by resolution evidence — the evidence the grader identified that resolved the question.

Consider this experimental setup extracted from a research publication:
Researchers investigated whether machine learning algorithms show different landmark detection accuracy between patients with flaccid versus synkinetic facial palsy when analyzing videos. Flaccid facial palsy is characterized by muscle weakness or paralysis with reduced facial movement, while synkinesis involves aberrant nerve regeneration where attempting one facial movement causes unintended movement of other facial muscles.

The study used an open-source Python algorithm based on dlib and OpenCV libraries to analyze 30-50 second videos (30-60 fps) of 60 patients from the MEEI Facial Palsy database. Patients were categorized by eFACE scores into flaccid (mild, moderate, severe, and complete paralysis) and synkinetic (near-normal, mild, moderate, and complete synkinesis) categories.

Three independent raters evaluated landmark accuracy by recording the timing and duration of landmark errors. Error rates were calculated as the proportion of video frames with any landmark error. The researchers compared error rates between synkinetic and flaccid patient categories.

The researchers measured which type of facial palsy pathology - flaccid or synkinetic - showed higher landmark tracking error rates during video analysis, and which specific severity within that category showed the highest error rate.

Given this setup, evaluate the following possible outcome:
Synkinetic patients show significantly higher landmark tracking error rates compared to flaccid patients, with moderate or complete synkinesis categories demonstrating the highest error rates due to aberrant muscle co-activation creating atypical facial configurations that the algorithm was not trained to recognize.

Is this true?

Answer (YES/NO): NO